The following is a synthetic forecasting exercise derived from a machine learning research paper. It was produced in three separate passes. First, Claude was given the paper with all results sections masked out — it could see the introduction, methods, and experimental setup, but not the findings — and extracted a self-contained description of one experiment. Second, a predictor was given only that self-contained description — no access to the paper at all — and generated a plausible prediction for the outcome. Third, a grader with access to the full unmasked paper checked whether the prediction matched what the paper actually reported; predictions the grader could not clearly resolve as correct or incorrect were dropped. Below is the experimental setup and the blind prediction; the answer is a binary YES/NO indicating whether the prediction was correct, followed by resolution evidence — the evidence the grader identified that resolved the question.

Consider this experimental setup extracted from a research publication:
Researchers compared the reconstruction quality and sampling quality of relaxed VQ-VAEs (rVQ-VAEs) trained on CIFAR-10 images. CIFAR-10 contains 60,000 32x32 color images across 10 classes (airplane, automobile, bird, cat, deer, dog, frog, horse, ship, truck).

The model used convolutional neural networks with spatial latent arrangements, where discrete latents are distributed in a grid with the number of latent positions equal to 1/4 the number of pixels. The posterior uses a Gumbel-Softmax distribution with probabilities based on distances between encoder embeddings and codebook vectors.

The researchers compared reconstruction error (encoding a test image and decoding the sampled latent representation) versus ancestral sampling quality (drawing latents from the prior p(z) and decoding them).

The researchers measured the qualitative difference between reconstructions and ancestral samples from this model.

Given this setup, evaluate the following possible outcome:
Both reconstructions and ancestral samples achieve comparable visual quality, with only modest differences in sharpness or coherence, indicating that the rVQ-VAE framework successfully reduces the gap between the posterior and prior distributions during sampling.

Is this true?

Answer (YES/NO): NO